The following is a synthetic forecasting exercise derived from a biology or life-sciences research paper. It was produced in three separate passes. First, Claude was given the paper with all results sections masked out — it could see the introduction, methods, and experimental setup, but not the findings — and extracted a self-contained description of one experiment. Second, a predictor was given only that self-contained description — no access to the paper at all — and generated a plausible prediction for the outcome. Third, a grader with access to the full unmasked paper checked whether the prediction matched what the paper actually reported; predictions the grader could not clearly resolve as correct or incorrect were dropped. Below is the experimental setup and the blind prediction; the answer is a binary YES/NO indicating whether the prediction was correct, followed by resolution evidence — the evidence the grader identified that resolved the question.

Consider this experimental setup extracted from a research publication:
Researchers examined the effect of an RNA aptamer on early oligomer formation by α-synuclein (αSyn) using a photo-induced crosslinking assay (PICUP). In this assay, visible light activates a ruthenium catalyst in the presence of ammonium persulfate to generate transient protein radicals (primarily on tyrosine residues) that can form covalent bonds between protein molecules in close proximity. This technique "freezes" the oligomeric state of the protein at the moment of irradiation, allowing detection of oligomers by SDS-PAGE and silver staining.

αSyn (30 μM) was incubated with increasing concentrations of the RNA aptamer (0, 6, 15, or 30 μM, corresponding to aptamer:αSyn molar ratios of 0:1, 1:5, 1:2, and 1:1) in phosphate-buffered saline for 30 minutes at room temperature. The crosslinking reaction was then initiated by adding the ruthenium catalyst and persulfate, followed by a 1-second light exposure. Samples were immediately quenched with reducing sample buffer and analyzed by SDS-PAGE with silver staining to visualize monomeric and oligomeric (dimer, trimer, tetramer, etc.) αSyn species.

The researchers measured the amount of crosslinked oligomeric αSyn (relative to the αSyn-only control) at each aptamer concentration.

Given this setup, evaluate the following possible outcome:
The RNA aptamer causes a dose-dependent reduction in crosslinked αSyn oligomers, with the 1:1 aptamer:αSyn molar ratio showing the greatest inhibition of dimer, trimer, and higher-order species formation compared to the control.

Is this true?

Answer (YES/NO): NO